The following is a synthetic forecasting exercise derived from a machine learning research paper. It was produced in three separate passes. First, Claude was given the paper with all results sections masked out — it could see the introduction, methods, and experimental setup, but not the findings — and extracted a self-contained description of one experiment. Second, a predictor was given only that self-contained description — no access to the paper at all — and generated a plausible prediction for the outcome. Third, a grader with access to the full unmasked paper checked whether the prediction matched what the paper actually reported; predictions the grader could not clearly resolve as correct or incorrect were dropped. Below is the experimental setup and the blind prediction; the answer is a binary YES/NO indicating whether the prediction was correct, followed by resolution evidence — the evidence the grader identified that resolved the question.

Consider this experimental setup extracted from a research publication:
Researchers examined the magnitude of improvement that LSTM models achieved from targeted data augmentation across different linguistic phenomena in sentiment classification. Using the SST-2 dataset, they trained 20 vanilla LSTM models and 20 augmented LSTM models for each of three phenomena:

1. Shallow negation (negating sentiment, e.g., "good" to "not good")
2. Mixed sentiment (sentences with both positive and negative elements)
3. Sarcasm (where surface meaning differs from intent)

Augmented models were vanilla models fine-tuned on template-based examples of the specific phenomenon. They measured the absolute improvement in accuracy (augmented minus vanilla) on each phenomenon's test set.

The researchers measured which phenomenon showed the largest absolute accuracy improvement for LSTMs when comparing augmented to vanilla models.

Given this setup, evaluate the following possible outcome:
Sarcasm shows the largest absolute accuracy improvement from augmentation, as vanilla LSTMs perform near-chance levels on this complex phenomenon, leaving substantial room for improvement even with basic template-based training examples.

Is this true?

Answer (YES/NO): NO